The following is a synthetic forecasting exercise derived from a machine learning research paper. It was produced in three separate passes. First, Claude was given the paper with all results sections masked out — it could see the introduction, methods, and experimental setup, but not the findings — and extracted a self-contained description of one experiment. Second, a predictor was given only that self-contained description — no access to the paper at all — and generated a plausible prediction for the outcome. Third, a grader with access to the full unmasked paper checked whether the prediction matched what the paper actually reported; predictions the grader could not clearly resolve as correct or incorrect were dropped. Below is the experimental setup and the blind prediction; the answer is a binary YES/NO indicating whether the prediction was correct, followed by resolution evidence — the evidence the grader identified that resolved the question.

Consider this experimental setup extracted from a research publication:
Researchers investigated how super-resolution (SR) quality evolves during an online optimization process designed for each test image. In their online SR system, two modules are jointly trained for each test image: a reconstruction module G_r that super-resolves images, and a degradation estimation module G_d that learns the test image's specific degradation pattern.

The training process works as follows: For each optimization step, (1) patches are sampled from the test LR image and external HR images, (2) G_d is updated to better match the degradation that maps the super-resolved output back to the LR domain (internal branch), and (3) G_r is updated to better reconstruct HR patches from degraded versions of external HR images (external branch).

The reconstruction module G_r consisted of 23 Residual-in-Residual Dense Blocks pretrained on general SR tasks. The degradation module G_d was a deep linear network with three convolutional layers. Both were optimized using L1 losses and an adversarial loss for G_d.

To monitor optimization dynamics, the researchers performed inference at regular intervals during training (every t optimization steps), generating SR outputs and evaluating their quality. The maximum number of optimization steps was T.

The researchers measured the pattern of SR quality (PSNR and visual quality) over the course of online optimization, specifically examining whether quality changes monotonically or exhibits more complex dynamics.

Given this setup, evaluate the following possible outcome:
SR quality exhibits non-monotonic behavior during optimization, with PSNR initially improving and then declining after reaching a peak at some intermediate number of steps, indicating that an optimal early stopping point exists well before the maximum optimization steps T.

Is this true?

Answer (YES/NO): NO